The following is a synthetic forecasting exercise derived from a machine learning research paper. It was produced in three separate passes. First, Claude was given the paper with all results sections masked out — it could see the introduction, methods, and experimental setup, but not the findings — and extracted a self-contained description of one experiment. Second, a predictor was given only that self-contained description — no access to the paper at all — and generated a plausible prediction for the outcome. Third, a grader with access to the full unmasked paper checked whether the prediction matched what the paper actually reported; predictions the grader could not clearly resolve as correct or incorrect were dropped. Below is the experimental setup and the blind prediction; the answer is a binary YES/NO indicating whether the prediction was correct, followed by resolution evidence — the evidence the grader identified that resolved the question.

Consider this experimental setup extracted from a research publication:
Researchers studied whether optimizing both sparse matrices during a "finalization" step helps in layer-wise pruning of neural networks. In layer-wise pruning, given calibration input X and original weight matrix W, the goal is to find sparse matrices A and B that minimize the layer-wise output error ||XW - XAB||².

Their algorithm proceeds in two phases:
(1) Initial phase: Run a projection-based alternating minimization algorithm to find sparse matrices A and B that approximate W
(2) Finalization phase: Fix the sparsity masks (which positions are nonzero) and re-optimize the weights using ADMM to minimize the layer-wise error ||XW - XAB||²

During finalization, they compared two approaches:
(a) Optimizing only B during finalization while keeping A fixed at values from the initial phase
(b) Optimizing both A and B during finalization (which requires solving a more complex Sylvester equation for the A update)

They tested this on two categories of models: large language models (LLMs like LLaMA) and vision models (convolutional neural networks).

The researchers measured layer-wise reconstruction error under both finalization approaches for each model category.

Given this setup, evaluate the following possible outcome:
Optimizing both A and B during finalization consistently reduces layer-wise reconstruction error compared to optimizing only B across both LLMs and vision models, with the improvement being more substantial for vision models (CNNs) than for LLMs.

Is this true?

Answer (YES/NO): NO